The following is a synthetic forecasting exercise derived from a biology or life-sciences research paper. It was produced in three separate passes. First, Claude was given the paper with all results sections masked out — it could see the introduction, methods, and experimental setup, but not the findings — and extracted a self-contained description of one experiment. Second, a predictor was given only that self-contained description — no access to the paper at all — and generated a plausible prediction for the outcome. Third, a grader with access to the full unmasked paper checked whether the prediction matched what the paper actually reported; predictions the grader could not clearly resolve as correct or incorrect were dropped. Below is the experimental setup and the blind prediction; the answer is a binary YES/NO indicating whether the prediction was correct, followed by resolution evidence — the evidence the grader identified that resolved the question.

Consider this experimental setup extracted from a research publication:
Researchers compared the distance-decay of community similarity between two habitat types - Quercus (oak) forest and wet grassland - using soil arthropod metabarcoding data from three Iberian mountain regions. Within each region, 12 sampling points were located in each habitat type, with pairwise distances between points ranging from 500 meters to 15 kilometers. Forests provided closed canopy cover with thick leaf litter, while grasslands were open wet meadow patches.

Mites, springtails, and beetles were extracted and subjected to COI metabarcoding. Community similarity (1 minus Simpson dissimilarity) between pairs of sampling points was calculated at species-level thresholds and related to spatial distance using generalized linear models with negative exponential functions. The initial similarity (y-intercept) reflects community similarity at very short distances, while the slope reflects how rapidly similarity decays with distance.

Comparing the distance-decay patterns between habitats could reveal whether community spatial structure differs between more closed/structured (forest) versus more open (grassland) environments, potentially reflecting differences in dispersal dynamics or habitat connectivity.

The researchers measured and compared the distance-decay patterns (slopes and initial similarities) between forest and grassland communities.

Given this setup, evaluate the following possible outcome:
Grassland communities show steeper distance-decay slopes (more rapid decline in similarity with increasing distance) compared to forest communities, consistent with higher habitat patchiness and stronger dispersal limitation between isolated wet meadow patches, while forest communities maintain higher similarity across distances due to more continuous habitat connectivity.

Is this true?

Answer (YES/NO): NO